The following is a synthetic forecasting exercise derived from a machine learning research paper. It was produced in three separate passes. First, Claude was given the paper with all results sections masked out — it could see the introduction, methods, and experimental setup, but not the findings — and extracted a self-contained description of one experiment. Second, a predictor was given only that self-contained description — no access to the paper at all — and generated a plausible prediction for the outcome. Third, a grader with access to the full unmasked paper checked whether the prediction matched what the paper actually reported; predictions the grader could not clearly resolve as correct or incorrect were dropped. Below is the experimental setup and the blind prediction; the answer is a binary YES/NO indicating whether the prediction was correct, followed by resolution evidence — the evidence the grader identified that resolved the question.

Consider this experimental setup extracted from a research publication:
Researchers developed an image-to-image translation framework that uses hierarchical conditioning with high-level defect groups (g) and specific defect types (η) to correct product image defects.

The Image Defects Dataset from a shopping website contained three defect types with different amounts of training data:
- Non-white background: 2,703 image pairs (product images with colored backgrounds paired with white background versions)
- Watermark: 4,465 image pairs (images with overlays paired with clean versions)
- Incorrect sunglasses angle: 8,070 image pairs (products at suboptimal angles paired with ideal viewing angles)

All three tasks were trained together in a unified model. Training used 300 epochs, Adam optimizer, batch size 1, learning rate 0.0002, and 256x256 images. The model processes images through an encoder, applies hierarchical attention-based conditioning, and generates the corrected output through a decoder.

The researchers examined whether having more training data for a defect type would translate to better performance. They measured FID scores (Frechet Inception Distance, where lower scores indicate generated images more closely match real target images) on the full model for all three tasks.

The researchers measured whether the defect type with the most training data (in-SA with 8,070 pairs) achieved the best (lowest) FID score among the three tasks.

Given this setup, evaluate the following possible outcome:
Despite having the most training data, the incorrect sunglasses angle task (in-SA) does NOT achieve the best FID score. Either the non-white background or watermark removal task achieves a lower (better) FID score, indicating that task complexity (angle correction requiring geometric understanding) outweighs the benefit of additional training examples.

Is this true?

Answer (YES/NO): YES